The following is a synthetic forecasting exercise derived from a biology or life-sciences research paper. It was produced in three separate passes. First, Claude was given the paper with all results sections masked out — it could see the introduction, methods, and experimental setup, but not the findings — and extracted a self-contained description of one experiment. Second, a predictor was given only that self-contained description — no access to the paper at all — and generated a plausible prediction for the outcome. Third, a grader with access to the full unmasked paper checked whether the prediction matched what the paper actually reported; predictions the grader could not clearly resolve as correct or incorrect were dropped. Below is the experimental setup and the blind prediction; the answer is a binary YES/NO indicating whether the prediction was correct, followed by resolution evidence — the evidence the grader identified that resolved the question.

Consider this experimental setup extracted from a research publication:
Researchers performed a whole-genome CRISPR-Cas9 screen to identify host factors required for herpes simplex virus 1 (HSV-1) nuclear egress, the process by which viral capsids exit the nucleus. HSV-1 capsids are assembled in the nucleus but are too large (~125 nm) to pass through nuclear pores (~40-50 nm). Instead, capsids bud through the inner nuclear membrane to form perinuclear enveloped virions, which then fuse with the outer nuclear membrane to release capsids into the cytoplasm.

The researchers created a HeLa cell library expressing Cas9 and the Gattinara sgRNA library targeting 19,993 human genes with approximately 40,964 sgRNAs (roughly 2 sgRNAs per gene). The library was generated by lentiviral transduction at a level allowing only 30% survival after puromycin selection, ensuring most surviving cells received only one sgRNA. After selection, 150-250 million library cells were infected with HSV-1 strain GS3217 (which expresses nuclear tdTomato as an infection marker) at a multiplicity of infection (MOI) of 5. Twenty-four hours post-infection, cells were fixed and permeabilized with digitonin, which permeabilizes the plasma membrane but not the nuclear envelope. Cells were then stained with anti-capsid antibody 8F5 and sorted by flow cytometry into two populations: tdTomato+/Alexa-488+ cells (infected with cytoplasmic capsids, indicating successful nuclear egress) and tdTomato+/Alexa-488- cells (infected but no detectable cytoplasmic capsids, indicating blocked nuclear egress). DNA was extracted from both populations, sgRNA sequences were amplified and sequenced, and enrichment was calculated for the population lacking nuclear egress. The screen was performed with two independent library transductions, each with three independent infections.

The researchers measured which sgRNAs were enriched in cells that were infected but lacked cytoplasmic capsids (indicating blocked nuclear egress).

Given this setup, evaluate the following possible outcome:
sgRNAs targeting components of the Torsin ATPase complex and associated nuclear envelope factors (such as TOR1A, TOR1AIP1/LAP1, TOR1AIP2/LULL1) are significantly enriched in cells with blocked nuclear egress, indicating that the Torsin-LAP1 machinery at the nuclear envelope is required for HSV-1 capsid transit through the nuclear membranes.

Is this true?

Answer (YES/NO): NO